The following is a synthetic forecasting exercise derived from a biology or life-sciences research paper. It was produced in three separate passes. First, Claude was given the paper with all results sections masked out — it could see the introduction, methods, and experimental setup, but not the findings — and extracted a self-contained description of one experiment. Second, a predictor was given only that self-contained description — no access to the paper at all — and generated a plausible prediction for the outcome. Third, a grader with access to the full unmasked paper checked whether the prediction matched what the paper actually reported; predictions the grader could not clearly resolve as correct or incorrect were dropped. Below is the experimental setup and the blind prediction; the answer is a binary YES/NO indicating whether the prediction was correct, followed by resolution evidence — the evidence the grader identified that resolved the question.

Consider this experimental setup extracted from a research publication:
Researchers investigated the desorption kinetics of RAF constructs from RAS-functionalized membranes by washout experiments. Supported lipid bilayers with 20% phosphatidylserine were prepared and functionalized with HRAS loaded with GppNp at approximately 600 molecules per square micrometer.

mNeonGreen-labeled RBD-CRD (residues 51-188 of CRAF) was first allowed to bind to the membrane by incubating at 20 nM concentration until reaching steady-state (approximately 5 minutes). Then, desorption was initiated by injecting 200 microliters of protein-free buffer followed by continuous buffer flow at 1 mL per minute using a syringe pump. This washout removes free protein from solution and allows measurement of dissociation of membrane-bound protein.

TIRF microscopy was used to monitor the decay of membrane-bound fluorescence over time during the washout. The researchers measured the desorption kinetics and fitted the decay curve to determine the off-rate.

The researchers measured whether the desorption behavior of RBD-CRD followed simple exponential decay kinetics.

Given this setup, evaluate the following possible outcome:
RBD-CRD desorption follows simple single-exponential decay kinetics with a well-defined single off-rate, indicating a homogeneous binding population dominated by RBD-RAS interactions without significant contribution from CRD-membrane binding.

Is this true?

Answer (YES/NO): NO